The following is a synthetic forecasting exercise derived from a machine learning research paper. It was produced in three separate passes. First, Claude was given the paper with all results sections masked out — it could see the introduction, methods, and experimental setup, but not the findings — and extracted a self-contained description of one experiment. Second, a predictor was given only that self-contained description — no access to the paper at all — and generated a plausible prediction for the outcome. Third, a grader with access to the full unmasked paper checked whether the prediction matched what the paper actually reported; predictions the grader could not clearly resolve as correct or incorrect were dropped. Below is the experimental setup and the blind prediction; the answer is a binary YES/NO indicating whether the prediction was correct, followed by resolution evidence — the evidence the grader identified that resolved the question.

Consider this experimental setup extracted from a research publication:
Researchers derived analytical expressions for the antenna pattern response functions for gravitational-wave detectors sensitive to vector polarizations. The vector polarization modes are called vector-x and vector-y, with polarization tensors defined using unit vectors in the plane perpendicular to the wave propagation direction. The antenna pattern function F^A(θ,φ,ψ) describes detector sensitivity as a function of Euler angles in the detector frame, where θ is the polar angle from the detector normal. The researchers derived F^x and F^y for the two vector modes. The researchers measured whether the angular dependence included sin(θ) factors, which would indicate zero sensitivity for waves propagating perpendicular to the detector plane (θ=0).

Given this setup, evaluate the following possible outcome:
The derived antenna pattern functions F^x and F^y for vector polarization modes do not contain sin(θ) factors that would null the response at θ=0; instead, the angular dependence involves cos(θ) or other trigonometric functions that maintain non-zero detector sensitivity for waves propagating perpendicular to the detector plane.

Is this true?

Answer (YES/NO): NO